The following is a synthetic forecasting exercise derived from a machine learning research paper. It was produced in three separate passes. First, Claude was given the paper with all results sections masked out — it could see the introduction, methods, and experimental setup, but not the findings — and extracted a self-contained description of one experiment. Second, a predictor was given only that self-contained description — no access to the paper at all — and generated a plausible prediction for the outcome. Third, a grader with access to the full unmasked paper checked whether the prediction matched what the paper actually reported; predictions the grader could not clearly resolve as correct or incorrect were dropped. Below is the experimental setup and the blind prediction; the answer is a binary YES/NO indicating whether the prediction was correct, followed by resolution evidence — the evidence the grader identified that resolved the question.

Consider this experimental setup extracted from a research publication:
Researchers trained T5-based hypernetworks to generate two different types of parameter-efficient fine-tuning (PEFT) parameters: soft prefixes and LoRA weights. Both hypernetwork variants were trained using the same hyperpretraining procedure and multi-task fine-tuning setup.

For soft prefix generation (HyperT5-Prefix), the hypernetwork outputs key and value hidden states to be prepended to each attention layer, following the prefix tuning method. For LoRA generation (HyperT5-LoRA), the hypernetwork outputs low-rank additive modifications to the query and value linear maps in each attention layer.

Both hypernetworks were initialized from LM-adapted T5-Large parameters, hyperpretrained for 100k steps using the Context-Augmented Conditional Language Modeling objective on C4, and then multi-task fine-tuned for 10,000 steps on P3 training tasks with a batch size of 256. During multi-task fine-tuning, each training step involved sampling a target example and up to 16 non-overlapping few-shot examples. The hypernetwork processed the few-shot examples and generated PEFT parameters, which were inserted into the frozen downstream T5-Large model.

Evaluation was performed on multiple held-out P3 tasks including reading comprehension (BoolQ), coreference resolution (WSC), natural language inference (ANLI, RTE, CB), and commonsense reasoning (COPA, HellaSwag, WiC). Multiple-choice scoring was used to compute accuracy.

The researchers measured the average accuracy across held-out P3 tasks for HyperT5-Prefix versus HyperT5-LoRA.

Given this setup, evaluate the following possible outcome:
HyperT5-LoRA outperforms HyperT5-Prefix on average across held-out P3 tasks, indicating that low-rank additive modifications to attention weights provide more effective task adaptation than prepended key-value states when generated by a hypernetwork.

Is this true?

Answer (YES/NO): NO